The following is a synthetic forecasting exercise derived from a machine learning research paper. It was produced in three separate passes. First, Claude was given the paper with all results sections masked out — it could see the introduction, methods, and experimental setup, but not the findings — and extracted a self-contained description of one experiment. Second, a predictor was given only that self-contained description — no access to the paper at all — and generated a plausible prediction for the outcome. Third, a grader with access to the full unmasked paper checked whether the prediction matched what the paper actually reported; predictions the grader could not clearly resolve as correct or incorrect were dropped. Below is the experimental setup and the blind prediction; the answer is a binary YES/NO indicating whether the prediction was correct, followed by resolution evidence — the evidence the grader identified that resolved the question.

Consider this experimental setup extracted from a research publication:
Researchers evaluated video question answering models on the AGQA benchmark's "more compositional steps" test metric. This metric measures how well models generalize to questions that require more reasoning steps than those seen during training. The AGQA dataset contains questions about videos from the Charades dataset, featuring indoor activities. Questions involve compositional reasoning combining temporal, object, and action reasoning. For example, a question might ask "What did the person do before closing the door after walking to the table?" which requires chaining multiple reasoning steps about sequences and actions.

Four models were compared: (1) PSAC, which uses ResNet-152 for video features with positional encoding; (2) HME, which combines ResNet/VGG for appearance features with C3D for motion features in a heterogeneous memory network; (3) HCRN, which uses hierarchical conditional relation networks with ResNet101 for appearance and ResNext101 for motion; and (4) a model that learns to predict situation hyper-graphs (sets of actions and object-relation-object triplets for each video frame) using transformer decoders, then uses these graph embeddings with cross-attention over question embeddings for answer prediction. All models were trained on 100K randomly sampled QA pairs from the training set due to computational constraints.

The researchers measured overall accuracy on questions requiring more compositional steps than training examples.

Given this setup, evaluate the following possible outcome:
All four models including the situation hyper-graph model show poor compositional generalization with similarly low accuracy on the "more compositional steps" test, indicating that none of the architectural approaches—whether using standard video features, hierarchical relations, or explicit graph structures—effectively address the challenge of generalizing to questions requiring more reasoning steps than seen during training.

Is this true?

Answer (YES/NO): NO